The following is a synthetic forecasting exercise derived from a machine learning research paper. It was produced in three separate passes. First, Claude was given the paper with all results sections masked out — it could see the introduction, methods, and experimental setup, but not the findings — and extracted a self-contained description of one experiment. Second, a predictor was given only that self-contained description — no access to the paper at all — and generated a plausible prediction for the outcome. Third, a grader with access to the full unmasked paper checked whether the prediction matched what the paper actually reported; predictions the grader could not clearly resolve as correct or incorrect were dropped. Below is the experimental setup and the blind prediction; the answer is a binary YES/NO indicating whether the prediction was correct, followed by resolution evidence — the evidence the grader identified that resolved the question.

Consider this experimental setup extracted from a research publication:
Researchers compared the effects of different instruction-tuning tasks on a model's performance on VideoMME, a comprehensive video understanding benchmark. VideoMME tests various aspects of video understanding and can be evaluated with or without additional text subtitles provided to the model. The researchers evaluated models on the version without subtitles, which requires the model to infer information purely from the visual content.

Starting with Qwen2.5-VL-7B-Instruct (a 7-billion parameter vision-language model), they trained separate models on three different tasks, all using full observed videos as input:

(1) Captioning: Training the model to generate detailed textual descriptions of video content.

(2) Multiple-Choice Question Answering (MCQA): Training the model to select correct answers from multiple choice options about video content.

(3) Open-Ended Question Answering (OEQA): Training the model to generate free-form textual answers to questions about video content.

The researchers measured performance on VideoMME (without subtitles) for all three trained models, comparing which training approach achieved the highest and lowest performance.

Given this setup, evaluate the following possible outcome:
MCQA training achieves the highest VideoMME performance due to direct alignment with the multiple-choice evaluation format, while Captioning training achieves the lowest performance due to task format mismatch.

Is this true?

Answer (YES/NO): NO